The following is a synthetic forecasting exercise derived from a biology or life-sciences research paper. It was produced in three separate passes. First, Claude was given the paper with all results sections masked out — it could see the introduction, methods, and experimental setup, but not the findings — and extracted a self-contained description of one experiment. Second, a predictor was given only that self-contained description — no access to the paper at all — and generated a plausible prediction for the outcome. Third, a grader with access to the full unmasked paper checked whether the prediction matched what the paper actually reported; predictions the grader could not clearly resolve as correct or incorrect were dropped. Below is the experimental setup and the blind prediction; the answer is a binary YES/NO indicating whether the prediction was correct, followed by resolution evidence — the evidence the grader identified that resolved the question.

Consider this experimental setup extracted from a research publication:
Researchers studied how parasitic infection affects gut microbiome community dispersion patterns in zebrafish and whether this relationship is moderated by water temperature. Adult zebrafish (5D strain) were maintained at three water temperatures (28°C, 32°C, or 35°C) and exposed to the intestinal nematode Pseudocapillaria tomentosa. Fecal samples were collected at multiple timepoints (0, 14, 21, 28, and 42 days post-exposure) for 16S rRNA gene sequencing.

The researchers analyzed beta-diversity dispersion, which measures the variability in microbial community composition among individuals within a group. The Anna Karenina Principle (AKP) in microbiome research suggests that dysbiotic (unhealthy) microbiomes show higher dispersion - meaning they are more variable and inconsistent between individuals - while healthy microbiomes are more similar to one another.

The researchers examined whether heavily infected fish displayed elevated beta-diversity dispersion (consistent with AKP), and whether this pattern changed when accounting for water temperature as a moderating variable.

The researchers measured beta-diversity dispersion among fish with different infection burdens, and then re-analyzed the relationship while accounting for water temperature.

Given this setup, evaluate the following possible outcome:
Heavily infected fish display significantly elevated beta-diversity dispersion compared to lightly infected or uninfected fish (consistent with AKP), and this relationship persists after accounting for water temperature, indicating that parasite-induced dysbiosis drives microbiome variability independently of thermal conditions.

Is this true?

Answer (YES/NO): NO